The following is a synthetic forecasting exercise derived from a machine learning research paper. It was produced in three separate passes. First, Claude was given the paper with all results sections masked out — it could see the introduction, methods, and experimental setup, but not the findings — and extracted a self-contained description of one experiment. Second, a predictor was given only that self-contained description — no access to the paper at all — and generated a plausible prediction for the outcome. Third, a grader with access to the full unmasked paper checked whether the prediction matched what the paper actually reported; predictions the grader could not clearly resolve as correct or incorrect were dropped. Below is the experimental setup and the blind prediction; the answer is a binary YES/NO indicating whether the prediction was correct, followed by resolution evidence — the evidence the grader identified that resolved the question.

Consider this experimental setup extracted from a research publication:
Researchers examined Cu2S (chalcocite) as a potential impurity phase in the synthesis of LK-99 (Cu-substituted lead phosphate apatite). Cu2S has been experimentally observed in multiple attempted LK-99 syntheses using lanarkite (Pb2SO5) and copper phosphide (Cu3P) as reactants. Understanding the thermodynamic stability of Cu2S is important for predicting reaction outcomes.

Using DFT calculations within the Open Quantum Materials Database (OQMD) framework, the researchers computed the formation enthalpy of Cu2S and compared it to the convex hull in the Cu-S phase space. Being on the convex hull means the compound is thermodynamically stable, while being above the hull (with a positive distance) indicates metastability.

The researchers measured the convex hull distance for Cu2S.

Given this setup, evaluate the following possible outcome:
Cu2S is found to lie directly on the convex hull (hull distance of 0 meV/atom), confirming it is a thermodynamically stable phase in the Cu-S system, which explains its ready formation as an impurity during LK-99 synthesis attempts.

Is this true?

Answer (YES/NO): NO